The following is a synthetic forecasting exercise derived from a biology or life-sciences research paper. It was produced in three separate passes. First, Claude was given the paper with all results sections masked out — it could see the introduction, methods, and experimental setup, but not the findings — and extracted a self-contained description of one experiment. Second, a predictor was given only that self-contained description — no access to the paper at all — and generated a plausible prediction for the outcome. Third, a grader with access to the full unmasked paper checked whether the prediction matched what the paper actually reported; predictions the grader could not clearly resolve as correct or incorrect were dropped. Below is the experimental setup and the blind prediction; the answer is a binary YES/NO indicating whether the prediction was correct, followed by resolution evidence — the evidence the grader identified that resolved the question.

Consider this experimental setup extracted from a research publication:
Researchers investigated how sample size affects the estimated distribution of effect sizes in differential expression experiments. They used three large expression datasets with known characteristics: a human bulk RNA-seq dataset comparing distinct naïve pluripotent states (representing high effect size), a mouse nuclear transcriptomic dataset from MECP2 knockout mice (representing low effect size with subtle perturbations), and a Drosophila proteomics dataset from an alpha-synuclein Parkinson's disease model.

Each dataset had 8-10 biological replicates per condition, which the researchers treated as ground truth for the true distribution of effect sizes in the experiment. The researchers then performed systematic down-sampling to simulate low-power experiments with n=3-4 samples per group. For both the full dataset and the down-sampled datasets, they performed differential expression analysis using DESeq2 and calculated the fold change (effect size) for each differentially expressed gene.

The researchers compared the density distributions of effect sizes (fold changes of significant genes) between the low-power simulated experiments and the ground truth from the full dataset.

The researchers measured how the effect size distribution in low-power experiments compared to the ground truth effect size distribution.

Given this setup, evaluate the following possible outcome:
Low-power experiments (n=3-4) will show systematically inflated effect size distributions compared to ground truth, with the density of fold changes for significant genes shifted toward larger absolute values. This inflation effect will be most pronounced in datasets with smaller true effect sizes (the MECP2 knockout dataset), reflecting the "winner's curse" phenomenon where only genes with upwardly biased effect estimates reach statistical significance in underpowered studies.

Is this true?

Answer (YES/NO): NO